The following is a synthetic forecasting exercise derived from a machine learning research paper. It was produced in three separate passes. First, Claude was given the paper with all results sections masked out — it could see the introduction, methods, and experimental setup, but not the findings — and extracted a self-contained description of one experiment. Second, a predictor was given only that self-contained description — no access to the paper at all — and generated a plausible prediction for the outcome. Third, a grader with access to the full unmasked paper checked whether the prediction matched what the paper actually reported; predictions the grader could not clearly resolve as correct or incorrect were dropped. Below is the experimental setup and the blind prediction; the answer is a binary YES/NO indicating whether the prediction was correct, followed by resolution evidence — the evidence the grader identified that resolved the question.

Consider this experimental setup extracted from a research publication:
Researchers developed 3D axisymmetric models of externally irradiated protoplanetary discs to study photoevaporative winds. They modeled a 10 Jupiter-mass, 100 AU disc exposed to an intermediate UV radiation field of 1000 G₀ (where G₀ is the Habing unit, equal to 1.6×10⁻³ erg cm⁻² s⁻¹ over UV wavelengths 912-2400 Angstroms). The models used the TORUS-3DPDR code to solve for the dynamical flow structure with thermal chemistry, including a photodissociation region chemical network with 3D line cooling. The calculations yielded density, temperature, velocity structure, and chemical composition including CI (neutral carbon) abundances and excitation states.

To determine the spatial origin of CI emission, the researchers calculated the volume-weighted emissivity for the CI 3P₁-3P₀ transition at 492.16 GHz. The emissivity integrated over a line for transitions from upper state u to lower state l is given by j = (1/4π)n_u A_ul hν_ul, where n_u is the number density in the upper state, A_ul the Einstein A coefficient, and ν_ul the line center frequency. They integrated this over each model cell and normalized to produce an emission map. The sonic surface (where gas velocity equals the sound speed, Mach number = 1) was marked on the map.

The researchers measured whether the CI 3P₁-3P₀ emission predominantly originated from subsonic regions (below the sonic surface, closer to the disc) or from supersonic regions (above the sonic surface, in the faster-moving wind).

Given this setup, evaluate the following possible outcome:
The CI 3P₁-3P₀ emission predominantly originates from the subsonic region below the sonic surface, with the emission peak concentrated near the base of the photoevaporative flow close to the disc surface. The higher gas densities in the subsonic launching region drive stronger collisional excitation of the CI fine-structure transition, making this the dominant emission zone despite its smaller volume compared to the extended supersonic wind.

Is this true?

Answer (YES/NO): NO